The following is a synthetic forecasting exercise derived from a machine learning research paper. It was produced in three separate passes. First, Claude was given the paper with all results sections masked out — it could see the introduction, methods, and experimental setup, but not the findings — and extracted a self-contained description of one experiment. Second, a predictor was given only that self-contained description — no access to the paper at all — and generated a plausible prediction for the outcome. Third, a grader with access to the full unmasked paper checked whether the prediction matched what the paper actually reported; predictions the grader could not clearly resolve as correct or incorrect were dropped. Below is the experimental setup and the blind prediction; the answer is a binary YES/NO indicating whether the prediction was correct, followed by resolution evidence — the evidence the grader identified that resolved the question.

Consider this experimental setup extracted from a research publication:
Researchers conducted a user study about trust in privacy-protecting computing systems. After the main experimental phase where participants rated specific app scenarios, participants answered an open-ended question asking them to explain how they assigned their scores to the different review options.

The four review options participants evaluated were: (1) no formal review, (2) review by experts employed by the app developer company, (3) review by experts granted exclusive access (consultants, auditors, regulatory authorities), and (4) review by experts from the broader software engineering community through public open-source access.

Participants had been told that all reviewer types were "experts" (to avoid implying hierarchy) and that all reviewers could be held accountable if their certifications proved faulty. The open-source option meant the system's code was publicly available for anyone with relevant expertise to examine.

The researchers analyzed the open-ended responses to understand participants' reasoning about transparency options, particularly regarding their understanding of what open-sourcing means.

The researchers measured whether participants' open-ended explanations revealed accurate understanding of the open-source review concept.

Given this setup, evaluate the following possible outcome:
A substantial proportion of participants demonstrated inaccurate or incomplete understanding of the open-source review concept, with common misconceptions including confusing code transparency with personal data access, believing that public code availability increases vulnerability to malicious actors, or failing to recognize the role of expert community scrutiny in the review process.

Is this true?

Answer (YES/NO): YES